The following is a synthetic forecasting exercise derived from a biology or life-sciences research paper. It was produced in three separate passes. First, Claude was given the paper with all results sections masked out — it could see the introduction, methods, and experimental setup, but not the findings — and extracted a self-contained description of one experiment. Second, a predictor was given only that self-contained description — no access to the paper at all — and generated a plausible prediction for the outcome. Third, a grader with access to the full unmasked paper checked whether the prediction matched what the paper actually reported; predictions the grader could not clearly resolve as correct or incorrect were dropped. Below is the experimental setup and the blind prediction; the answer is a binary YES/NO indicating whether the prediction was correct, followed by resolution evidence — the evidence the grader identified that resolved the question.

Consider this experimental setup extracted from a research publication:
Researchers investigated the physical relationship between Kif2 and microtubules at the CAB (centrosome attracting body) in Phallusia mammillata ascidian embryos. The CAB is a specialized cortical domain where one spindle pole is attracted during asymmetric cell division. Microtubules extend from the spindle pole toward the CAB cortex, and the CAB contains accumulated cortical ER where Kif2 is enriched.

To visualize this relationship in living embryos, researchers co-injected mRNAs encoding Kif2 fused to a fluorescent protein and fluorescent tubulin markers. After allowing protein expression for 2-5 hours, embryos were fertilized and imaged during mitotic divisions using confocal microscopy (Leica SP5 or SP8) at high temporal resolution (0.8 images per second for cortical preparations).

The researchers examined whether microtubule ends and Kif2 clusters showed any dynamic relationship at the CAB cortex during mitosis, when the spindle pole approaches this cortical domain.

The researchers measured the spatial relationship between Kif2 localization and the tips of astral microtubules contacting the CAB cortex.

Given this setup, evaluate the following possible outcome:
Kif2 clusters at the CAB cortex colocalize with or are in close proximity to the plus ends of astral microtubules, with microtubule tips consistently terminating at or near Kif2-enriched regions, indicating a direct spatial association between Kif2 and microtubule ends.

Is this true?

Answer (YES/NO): NO